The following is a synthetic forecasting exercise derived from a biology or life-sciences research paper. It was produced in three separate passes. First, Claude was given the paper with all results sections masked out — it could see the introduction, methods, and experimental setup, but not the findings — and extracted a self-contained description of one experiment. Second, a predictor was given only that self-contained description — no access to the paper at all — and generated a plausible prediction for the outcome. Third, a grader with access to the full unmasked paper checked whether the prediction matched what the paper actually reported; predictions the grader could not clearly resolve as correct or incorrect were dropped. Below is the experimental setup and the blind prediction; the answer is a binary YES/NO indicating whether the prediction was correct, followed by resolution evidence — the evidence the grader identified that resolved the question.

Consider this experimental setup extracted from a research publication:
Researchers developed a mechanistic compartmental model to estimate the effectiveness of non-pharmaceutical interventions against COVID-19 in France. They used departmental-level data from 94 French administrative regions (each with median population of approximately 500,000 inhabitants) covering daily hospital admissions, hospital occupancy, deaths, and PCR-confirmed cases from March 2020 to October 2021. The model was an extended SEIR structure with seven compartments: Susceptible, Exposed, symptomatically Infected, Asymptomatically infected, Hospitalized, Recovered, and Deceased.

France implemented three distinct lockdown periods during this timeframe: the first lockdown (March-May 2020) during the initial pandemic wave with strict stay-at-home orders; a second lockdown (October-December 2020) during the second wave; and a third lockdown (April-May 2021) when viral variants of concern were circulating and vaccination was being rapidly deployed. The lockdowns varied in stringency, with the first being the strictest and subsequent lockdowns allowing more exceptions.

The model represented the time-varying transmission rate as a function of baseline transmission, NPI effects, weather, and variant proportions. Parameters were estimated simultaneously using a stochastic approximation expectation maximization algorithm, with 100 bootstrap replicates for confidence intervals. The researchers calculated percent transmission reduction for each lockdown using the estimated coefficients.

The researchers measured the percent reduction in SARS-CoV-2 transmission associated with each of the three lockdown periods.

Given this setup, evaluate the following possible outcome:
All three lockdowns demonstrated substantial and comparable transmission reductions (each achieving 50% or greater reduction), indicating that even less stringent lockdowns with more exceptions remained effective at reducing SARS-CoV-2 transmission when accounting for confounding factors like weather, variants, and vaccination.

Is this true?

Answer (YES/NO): NO